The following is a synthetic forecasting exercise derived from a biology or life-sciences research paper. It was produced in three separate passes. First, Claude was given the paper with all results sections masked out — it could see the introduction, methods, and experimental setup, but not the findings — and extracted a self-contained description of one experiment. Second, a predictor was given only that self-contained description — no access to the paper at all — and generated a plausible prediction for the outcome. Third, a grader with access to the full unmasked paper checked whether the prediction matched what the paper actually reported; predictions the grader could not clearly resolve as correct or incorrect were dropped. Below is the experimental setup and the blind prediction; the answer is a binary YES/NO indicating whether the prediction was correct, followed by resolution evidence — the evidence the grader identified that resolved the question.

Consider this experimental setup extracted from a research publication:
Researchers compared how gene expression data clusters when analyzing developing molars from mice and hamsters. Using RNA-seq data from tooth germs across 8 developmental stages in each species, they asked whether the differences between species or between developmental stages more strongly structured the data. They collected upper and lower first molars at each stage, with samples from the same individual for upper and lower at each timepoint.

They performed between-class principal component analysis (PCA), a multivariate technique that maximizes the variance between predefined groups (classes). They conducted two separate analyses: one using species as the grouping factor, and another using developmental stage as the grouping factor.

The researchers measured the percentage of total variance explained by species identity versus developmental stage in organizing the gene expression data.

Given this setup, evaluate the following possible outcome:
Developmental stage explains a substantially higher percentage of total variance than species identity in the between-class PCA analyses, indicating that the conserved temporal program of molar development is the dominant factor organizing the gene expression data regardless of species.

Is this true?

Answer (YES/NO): NO